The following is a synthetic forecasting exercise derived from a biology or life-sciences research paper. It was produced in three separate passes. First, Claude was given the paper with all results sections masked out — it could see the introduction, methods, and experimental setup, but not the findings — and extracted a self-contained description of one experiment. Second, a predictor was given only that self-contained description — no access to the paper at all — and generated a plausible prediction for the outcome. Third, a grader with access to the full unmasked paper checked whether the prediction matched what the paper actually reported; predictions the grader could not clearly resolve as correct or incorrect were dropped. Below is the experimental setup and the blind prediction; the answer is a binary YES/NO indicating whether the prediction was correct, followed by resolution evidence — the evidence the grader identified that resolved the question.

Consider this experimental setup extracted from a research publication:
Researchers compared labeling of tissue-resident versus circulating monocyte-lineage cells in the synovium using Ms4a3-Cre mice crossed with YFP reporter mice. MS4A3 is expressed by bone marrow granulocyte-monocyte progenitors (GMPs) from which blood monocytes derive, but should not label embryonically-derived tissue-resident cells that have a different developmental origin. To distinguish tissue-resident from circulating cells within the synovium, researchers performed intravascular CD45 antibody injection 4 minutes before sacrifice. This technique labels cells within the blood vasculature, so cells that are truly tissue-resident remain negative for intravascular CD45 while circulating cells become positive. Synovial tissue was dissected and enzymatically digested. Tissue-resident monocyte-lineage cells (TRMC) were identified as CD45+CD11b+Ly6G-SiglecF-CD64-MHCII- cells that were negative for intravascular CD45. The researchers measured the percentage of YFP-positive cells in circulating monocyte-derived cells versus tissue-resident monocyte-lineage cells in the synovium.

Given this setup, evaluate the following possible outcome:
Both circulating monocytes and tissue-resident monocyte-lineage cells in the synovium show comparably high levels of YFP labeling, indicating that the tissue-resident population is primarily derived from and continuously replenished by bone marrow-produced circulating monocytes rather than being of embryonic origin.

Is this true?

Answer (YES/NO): NO